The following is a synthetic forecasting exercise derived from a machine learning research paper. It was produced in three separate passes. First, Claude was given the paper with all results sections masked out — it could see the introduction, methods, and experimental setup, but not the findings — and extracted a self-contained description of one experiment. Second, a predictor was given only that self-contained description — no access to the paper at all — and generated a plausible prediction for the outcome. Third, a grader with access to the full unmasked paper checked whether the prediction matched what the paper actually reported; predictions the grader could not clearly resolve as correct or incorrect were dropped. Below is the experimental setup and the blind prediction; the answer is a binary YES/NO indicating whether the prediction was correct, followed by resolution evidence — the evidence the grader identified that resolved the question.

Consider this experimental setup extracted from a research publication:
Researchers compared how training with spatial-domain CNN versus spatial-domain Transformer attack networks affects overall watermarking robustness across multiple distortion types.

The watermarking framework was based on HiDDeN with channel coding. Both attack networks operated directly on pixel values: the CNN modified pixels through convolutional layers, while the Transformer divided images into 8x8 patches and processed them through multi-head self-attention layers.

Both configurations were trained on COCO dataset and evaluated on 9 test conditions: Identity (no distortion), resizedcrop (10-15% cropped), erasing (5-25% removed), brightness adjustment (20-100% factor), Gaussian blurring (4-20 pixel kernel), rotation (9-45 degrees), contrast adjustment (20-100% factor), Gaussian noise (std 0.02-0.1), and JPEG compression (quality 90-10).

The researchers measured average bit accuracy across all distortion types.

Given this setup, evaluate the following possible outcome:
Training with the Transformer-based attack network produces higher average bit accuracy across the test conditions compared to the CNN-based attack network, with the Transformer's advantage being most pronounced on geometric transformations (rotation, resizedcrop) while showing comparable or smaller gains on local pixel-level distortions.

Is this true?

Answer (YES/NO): NO